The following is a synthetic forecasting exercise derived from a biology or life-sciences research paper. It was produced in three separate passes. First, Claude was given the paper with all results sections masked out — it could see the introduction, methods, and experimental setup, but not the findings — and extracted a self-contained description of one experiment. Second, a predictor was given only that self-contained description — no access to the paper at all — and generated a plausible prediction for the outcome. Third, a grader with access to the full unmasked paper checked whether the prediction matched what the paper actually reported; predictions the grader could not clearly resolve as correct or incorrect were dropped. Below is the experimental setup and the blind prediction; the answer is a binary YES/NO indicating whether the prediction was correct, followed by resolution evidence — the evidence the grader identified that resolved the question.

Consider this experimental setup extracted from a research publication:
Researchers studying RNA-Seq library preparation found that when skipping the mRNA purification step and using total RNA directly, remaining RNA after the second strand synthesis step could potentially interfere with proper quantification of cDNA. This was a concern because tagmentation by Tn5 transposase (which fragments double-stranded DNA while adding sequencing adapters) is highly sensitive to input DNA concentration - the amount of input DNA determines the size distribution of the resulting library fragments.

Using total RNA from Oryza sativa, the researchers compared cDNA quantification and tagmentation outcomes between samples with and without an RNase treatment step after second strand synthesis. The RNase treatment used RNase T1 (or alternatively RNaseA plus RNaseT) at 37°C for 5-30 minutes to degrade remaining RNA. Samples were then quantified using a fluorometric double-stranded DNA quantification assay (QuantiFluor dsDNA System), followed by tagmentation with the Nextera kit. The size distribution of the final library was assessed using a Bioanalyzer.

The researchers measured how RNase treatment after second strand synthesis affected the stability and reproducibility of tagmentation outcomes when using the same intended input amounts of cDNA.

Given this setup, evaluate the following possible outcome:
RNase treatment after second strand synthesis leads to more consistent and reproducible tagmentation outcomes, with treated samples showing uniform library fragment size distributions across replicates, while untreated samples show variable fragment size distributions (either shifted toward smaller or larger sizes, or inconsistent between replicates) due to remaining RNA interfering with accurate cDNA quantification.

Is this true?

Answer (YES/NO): YES